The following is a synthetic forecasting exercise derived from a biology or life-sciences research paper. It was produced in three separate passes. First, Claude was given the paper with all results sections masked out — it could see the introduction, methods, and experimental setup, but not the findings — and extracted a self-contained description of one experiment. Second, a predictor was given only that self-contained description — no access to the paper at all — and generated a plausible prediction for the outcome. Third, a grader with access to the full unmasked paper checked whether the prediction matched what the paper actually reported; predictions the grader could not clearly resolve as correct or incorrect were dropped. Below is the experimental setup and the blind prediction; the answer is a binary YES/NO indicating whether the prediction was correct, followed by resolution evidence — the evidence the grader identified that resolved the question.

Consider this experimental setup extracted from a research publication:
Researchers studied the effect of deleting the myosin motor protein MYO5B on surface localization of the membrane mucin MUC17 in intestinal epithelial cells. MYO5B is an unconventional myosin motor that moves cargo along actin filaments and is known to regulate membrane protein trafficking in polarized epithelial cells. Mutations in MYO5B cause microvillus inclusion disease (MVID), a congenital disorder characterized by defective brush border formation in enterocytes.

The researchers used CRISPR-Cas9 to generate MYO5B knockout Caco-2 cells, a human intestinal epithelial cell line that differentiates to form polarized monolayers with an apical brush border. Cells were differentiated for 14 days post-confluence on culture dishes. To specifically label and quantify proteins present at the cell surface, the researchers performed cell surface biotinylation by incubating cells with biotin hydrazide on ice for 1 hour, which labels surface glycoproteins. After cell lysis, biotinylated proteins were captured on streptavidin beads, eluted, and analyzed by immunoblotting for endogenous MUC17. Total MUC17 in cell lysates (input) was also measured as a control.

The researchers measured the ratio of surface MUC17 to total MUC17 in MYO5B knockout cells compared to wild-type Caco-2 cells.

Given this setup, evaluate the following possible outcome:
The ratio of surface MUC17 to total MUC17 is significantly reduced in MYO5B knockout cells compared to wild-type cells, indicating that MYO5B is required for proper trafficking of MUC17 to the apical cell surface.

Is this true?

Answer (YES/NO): YES